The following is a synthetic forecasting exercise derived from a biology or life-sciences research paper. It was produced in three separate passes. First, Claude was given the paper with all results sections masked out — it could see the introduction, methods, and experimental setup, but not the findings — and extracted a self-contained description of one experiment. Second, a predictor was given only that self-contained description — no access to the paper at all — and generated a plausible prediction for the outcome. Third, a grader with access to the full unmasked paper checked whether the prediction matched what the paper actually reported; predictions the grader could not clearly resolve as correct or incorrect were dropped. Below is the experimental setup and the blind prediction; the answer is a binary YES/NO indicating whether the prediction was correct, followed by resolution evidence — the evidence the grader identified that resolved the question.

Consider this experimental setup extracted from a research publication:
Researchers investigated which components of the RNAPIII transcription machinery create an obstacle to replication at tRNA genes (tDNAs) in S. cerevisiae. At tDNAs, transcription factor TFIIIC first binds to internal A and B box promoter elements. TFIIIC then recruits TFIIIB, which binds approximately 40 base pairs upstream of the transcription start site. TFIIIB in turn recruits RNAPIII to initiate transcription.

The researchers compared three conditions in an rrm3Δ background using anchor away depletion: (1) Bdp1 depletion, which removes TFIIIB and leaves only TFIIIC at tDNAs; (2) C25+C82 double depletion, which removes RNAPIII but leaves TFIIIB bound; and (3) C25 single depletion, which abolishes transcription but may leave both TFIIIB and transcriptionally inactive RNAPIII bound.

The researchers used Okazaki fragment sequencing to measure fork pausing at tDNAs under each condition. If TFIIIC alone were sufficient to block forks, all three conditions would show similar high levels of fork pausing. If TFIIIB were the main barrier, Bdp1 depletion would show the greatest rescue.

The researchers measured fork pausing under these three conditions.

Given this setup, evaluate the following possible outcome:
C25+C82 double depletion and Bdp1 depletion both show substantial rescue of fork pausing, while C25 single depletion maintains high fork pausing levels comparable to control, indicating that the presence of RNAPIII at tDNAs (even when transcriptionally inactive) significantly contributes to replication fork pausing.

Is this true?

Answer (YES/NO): NO